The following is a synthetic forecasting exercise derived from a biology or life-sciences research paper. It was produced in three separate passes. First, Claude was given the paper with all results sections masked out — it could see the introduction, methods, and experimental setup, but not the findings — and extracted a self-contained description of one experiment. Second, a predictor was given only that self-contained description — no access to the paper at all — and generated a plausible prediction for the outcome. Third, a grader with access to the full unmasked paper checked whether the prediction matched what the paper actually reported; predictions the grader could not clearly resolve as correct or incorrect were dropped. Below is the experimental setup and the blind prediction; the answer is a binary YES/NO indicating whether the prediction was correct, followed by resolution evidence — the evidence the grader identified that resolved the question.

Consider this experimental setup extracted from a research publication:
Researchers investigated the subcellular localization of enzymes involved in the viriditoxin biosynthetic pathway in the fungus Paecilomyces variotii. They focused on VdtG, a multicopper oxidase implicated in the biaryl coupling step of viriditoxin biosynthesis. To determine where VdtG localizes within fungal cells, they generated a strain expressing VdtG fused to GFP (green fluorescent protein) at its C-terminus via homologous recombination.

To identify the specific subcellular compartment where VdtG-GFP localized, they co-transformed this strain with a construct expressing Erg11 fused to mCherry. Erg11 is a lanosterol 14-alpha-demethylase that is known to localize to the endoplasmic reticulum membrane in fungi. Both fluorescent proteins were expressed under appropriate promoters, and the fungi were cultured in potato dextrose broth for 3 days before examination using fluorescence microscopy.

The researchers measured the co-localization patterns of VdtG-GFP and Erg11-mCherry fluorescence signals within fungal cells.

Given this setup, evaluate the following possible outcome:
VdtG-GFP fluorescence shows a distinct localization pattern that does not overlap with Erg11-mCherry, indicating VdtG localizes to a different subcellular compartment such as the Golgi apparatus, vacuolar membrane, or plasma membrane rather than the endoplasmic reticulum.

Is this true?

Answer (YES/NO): NO